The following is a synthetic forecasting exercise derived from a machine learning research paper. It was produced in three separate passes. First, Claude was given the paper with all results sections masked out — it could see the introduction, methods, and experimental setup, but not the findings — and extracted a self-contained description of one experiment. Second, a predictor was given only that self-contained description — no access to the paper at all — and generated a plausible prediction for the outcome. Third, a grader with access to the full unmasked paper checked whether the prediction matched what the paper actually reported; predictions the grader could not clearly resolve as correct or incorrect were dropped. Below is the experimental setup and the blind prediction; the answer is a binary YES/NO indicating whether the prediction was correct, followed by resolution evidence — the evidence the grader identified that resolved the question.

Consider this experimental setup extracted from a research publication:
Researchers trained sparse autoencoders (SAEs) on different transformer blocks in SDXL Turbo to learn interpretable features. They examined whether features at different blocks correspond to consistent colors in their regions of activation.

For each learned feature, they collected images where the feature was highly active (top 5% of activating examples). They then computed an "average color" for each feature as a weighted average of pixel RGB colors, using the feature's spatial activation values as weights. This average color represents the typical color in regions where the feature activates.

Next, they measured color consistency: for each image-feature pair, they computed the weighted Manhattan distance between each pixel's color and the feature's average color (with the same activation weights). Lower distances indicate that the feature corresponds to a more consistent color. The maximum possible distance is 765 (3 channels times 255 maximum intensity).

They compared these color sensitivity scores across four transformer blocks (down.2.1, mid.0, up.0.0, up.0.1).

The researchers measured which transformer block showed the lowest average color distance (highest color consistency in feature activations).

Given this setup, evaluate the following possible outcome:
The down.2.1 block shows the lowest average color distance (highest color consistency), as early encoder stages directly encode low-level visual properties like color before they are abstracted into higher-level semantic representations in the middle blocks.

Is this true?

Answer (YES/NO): NO